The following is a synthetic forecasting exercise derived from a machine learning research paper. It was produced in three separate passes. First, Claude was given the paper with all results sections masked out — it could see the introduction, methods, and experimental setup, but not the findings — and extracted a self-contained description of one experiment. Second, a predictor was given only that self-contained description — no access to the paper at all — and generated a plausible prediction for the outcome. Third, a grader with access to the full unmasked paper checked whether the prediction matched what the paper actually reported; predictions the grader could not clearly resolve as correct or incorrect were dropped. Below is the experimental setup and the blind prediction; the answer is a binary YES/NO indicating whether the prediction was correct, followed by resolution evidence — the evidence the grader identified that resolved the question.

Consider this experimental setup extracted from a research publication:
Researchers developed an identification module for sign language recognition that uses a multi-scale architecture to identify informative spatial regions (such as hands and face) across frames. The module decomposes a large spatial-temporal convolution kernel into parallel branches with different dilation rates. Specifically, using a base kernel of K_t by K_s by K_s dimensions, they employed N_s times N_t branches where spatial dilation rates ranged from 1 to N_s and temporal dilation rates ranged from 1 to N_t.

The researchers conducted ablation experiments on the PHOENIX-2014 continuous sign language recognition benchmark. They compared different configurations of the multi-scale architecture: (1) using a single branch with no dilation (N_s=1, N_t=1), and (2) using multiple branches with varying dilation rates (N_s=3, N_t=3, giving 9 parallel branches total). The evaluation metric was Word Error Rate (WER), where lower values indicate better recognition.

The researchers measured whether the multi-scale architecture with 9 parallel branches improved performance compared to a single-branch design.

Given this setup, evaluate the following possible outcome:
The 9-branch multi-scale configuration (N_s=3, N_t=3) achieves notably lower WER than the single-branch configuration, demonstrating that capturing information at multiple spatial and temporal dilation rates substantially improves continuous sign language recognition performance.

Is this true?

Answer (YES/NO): YES